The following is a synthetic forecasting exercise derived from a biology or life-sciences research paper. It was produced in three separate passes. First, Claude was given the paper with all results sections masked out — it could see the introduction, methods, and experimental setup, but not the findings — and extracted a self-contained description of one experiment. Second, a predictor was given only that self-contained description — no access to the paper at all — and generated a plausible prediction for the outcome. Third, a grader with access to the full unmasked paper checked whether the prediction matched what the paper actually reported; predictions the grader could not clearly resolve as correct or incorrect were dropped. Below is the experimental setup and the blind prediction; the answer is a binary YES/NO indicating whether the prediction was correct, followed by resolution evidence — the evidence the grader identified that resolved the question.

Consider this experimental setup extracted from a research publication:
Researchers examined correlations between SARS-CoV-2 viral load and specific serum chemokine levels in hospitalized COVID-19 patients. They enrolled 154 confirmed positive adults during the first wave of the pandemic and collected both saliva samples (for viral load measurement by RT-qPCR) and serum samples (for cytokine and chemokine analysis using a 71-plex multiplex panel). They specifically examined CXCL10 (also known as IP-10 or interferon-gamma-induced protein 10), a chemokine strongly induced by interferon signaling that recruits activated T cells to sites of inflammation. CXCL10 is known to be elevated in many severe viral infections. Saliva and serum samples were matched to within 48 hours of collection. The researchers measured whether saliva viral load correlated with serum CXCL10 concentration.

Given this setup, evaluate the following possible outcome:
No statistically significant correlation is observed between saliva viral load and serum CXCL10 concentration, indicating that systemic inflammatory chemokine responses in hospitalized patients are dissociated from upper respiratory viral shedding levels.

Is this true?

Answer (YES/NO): NO